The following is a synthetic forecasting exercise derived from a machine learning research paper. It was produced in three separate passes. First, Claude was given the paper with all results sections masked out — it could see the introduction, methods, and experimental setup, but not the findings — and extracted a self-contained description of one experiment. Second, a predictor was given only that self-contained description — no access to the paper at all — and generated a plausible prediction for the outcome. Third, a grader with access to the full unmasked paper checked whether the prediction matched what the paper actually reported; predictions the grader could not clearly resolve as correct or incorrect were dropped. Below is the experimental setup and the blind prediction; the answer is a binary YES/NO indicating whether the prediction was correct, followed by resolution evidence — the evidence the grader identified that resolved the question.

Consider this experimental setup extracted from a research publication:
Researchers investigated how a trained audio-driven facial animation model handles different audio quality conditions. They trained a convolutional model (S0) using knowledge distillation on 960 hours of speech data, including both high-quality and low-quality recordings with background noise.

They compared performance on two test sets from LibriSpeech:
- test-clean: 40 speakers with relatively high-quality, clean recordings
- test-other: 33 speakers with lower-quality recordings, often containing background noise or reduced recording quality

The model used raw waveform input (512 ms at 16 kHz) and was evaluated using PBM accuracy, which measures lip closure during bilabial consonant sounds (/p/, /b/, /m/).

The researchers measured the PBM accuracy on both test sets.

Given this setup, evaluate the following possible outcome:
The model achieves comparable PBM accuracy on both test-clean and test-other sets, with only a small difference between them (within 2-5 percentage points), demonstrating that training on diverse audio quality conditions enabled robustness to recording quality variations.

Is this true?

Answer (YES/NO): NO